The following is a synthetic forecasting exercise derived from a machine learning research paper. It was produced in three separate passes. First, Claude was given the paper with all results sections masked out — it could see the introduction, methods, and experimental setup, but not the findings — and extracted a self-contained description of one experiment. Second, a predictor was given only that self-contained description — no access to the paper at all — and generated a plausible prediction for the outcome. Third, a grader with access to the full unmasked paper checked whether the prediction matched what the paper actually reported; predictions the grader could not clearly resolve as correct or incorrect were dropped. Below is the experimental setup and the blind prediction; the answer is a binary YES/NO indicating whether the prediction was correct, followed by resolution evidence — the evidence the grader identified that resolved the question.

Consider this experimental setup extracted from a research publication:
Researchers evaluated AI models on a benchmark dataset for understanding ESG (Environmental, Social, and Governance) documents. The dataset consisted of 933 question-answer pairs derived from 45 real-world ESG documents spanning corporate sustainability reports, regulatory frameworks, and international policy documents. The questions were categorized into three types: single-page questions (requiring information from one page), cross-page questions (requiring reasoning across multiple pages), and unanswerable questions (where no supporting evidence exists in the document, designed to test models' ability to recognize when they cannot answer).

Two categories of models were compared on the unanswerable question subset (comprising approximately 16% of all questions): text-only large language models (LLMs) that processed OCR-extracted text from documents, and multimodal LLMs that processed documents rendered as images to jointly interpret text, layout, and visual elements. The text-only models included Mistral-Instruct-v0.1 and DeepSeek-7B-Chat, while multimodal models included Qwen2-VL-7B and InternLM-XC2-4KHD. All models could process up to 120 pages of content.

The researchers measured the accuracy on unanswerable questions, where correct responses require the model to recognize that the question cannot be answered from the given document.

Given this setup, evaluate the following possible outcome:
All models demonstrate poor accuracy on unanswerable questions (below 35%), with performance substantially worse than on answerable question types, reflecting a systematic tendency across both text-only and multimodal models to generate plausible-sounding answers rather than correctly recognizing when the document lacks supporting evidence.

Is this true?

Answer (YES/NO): NO